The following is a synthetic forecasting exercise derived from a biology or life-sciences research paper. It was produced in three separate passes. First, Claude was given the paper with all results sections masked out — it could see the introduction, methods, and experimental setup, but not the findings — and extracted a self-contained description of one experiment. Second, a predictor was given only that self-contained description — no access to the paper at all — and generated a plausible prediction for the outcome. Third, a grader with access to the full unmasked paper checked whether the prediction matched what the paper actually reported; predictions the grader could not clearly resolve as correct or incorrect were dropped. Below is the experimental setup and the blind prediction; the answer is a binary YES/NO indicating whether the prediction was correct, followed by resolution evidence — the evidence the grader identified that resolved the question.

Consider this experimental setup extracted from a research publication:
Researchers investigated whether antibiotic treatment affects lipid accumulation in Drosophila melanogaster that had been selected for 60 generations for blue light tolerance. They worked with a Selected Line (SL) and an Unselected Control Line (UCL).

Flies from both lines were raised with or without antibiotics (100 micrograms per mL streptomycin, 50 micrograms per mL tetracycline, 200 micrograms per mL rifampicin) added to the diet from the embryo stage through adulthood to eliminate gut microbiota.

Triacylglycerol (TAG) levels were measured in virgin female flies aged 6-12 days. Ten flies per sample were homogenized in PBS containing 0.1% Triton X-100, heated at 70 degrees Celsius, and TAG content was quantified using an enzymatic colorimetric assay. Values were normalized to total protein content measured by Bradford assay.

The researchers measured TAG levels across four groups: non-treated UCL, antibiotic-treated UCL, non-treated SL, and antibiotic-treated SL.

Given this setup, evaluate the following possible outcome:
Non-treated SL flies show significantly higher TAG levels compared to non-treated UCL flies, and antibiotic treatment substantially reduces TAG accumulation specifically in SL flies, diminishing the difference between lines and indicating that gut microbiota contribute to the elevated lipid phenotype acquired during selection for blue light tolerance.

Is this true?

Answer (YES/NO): YES